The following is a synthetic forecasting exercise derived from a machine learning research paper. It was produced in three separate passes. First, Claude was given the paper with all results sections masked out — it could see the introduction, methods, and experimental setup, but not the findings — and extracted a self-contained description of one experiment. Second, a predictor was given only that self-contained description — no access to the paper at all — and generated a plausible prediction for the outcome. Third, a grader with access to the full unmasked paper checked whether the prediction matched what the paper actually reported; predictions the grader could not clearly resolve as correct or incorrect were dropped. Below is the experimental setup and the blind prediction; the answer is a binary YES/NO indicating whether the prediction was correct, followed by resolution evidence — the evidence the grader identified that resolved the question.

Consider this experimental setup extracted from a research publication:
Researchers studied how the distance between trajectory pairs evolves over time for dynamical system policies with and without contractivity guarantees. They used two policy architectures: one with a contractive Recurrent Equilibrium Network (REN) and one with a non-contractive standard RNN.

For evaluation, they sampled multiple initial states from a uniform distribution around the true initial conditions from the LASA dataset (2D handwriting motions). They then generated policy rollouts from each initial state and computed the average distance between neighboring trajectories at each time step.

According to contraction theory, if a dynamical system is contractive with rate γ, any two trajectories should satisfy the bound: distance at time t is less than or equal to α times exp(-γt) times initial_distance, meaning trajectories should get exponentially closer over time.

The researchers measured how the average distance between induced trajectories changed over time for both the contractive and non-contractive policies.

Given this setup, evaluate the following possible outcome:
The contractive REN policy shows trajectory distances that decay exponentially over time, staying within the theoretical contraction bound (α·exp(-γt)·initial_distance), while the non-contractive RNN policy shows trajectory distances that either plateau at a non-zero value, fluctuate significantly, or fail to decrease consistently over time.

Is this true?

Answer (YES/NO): YES